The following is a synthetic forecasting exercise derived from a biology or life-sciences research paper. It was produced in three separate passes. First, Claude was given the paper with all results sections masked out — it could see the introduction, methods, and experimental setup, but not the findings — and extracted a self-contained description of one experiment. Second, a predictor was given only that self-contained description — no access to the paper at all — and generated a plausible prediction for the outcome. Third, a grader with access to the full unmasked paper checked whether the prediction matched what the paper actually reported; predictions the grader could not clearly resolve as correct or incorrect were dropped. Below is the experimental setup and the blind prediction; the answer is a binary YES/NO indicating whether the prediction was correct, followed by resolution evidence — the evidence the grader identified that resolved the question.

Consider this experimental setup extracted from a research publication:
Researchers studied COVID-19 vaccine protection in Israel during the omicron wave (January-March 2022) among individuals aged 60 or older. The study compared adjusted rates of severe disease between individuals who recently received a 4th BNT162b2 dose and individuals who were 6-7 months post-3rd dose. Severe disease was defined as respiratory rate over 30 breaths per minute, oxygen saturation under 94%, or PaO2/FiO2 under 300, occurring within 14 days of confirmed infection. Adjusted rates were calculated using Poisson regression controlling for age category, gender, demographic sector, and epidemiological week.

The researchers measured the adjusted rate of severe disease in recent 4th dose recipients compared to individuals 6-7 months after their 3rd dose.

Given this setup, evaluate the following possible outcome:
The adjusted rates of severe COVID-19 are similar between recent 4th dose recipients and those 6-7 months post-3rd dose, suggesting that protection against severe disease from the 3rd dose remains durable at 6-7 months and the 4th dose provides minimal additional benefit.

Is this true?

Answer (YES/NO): NO